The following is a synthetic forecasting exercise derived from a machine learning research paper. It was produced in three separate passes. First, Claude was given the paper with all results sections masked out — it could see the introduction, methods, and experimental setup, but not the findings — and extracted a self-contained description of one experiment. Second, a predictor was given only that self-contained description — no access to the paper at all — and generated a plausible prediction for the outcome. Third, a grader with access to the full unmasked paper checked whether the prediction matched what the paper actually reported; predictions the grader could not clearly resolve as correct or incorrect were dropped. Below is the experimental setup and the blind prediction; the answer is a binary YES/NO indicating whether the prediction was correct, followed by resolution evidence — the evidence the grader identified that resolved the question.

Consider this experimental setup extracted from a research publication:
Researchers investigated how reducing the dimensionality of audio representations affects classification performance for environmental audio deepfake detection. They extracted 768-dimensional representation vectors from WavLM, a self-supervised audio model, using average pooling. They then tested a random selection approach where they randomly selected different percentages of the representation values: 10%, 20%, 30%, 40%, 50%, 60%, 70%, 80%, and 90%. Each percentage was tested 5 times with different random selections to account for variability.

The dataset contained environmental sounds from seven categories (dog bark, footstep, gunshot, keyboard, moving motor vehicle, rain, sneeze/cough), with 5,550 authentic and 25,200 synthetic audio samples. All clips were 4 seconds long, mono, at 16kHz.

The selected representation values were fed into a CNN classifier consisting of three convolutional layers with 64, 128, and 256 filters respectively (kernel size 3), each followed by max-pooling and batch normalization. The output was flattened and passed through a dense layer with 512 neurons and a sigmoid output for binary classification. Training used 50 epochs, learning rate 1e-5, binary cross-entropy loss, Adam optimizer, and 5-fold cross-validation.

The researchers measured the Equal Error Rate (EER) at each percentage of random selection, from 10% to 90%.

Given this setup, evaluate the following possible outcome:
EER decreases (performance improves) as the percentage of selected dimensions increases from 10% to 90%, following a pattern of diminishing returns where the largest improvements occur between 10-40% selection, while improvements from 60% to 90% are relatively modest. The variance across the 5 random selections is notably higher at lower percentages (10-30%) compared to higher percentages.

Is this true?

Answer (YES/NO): NO